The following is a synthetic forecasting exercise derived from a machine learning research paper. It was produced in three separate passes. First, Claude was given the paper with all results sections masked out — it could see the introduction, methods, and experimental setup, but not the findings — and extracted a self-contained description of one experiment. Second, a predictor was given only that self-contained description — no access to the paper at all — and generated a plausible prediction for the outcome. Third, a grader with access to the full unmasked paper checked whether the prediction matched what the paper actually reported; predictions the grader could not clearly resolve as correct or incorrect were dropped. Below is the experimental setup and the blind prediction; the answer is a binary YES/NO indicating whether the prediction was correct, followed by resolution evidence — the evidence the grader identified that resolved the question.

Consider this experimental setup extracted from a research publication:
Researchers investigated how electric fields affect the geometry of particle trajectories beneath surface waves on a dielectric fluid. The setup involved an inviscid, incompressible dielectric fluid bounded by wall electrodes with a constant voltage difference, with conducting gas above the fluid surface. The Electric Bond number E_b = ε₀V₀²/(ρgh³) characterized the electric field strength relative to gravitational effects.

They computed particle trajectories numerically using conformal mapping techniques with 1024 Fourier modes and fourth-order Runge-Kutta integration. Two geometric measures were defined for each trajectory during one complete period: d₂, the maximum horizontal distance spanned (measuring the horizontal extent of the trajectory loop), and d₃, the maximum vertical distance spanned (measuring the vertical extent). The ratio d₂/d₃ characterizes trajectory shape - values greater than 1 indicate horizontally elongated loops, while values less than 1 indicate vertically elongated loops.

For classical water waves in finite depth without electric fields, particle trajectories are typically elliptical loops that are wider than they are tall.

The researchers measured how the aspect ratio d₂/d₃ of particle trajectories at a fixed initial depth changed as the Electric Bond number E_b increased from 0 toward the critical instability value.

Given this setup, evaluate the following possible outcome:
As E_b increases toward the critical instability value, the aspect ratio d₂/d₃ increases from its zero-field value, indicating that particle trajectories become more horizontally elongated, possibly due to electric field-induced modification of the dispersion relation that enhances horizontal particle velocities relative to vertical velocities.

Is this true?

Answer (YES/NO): NO